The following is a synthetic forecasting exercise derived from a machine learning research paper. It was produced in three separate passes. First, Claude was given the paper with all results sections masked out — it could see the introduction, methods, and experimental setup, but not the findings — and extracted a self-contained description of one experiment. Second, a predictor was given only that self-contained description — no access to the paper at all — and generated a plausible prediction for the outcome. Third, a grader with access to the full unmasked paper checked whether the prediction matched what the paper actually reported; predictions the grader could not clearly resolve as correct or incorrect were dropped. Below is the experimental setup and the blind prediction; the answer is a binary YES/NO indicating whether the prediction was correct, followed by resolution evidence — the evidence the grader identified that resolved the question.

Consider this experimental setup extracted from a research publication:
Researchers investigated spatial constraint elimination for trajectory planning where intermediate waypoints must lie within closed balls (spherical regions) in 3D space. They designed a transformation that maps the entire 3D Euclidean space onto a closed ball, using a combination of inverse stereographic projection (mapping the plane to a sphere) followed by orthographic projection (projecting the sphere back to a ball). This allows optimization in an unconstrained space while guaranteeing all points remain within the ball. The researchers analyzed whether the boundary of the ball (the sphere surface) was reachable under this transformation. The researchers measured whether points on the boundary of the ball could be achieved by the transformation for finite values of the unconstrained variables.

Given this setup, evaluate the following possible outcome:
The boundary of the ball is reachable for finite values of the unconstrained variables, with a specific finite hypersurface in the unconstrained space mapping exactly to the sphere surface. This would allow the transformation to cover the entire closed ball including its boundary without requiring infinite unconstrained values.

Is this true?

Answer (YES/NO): YES